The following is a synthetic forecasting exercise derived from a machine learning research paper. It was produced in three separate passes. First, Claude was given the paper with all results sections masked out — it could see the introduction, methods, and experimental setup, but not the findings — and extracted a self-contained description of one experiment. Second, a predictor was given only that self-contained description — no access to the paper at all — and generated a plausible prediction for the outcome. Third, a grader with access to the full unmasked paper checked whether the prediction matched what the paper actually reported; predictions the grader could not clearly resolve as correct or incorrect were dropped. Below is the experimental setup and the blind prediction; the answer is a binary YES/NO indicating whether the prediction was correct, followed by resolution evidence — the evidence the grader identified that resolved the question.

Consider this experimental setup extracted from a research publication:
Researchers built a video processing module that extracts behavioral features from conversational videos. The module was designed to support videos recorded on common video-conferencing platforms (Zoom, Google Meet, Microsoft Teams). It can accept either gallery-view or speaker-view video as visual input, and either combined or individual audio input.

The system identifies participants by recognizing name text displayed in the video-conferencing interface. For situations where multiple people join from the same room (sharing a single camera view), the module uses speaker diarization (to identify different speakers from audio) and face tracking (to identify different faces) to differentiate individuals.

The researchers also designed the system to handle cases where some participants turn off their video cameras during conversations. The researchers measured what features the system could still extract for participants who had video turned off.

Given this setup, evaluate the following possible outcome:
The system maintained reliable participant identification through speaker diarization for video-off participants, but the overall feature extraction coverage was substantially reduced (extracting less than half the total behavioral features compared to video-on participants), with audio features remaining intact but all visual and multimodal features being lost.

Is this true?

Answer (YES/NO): NO